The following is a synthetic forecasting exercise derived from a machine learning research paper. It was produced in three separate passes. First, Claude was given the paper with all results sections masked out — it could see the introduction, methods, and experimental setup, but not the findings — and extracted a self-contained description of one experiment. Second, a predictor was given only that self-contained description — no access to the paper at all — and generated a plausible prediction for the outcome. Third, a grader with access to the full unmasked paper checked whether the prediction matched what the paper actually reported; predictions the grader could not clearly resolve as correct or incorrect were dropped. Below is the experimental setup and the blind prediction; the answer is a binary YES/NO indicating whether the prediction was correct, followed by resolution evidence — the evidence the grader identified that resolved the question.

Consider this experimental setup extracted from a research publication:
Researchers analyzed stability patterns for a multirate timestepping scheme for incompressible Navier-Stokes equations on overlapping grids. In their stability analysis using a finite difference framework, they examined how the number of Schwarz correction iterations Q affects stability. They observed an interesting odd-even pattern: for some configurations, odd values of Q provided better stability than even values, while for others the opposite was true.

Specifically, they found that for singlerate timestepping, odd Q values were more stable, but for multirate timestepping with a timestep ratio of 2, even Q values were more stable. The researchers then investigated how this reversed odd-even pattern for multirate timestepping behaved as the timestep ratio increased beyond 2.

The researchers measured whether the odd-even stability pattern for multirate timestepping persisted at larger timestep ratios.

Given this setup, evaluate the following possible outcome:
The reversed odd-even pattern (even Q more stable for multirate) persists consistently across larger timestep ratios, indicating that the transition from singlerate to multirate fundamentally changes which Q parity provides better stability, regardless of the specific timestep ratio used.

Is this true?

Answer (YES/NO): NO